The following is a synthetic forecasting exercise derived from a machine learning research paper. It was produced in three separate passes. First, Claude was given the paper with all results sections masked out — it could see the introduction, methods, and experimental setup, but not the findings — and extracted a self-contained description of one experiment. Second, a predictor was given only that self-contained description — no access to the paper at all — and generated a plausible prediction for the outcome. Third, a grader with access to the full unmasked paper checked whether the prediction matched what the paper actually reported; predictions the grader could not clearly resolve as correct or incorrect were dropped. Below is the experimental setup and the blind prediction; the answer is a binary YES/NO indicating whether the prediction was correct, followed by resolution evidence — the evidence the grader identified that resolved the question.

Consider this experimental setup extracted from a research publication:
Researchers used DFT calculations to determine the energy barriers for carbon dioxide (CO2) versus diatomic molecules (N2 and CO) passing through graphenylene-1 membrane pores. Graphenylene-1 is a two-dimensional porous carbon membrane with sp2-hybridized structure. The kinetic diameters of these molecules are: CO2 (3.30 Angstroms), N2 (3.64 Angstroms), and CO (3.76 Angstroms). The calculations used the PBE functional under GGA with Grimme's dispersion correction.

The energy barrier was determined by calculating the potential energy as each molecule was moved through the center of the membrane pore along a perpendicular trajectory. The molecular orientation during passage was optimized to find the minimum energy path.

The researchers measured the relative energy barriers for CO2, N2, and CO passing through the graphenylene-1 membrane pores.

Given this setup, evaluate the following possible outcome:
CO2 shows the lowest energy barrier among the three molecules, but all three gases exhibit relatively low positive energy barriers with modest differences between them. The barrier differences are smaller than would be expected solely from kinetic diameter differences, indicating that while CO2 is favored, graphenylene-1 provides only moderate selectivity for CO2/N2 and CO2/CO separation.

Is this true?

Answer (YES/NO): NO